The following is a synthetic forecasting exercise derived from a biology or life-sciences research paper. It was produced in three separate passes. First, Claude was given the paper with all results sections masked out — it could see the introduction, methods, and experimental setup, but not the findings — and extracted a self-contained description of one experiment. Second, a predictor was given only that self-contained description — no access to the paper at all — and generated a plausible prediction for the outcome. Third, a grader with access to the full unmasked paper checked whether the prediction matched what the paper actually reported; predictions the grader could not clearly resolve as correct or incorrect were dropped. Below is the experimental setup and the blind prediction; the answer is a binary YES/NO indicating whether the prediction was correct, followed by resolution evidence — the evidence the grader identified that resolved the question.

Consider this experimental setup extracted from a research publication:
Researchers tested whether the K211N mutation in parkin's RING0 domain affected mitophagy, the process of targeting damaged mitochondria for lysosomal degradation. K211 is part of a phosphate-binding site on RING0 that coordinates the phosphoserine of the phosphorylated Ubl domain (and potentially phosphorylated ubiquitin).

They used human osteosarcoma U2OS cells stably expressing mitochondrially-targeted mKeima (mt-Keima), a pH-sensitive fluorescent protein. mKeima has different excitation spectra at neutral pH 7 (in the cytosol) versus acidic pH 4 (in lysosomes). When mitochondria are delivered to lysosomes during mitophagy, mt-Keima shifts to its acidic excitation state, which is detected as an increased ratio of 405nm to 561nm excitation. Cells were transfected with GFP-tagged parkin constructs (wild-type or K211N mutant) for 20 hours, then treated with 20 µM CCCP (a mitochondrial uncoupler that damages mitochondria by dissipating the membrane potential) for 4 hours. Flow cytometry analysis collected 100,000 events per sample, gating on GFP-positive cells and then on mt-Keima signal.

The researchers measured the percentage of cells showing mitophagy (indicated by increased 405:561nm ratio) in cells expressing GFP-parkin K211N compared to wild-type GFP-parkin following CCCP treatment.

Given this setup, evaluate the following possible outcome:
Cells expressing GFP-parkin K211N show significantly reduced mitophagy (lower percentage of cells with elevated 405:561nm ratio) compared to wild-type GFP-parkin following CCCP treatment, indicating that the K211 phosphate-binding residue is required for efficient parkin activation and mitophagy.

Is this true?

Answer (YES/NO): YES